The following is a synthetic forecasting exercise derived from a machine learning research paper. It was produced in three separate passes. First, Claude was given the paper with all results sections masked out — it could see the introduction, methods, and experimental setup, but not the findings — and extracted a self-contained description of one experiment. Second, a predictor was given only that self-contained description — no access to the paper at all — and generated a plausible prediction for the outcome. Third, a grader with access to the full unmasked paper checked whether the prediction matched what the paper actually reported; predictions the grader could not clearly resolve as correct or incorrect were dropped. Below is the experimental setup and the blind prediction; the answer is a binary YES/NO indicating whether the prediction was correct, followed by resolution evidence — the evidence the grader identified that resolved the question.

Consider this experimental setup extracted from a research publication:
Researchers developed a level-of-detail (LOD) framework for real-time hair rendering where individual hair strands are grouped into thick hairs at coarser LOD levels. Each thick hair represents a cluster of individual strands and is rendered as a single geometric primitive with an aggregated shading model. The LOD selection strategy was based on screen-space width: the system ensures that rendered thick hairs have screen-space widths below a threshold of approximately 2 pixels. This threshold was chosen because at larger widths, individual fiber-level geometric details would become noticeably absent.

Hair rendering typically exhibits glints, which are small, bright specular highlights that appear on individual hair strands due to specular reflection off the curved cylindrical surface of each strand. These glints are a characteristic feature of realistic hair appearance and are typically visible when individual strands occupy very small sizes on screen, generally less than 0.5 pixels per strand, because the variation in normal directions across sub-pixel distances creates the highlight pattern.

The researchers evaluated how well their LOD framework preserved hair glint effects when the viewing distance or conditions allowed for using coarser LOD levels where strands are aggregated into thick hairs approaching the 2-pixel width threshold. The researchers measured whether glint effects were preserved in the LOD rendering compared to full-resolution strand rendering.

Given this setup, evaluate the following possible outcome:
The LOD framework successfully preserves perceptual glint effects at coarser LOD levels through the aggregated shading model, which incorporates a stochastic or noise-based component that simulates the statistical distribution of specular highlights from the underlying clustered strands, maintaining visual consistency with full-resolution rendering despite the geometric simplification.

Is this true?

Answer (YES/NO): NO